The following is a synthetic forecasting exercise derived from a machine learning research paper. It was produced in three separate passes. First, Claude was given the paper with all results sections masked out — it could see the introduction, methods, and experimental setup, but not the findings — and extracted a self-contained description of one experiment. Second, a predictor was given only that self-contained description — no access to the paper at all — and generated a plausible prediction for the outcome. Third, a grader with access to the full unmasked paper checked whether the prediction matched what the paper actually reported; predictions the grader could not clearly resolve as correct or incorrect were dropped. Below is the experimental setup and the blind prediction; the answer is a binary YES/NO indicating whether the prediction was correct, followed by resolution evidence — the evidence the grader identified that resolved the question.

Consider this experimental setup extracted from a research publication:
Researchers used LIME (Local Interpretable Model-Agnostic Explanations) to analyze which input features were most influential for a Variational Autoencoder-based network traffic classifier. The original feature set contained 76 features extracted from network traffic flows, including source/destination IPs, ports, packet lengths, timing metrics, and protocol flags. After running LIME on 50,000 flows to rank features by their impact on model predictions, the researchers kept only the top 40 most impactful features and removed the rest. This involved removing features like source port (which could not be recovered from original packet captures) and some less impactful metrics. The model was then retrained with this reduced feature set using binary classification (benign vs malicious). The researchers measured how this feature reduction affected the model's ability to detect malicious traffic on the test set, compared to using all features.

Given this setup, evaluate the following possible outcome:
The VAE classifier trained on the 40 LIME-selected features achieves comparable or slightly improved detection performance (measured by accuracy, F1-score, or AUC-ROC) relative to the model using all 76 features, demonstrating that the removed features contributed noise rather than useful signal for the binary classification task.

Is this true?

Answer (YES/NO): NO